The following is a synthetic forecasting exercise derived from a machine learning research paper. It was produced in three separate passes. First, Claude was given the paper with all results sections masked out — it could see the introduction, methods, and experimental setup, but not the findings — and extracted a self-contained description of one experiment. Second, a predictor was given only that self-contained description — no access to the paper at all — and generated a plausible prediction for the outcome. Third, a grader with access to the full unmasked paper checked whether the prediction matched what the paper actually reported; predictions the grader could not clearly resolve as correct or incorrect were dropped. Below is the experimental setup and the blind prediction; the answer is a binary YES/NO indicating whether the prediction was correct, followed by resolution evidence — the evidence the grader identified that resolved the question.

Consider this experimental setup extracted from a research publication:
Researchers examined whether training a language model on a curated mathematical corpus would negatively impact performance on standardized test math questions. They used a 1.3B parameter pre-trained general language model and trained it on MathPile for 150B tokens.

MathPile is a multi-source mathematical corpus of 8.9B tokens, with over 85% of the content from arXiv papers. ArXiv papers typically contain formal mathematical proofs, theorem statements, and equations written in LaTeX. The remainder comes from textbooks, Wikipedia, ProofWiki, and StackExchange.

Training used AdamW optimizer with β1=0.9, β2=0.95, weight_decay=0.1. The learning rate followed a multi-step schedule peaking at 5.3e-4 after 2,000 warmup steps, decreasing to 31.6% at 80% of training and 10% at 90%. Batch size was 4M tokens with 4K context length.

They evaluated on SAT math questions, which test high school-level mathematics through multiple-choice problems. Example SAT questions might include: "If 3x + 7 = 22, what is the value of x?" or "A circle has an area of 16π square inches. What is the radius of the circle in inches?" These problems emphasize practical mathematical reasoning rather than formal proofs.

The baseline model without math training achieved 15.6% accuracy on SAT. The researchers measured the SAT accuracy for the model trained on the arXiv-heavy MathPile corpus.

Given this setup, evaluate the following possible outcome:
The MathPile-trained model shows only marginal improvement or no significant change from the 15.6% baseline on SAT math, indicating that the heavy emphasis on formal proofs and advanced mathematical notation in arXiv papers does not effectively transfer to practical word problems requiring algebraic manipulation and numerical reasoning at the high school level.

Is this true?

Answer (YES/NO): NO